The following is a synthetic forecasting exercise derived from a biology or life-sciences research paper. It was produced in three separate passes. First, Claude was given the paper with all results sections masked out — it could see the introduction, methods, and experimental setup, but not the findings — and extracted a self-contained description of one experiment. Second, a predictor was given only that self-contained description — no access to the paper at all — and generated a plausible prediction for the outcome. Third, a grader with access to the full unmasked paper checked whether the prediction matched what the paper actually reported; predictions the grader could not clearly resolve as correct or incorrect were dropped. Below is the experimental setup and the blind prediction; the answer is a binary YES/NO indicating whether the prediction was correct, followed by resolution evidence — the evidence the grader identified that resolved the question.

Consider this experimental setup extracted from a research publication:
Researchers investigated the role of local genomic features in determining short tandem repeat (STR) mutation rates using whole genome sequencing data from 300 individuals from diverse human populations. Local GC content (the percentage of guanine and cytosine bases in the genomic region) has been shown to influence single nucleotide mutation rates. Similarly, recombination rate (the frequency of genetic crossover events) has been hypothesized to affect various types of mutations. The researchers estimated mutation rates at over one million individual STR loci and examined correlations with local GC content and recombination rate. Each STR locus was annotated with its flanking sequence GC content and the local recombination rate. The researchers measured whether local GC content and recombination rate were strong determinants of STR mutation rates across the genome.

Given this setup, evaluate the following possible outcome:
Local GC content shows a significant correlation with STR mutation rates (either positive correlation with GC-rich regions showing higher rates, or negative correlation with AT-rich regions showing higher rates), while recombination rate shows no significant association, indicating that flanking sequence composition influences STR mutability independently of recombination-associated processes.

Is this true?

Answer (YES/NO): NO